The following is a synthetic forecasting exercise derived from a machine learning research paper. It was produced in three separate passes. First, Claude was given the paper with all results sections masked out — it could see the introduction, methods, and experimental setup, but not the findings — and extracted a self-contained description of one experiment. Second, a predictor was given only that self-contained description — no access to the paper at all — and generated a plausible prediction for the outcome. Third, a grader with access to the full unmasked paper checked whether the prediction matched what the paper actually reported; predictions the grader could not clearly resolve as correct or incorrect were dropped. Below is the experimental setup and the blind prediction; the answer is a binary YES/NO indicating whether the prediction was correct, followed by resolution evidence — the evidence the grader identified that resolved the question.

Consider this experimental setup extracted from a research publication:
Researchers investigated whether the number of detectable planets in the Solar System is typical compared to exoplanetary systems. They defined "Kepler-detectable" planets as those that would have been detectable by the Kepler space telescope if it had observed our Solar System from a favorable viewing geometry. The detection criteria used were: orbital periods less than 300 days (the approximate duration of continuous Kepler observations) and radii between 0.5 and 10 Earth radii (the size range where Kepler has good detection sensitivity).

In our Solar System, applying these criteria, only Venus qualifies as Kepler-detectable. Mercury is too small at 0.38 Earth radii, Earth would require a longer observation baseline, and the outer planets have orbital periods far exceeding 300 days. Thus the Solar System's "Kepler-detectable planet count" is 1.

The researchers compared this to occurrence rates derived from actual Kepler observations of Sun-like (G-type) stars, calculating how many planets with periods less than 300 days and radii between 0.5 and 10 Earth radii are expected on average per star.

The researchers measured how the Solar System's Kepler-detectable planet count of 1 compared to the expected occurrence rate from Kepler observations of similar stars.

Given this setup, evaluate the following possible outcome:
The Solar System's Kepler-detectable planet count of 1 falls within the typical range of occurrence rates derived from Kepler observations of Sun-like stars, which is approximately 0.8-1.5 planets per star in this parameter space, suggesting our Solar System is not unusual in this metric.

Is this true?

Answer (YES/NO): NO